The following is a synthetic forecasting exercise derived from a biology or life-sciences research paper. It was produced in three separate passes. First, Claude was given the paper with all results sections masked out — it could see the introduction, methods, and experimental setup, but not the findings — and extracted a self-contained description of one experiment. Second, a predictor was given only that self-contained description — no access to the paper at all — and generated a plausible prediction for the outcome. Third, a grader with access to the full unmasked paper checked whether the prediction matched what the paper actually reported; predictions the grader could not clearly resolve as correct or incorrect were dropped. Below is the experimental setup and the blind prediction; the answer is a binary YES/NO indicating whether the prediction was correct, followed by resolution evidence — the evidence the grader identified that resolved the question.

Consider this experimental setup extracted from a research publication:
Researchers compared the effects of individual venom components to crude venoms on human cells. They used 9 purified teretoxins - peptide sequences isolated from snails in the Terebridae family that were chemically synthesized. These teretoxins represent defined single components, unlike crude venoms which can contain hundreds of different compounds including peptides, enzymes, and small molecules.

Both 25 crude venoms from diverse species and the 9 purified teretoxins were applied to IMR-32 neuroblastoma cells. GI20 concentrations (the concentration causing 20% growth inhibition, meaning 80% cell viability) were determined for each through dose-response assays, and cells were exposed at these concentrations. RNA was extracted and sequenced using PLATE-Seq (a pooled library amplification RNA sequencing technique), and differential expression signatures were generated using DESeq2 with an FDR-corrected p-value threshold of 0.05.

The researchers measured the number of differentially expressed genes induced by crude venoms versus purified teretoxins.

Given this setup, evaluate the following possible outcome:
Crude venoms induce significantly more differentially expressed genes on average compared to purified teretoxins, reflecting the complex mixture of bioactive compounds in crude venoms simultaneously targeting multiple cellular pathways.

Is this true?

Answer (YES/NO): YES